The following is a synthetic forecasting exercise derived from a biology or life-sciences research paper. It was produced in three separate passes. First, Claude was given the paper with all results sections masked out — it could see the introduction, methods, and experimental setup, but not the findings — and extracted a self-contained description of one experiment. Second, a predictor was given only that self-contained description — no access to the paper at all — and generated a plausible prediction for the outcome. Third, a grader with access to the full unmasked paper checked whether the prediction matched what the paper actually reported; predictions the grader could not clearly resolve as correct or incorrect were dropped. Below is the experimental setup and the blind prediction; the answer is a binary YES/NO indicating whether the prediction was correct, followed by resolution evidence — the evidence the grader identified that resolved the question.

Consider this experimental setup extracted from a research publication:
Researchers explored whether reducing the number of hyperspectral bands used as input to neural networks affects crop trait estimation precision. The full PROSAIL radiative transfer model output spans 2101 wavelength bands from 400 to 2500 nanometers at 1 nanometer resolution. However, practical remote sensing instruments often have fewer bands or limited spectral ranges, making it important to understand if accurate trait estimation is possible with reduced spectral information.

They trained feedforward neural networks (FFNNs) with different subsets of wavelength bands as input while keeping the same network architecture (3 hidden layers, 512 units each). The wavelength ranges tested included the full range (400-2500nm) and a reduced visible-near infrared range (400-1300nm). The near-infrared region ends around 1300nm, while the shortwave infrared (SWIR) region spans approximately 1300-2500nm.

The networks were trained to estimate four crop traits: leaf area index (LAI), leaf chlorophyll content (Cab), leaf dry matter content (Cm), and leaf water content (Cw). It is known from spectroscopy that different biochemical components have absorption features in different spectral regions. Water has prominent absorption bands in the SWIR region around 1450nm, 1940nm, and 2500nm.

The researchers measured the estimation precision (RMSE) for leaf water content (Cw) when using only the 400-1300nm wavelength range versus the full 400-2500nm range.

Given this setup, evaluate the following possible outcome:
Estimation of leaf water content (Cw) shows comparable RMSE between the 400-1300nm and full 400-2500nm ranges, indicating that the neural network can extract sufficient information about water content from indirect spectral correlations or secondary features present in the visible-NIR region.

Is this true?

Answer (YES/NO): NO